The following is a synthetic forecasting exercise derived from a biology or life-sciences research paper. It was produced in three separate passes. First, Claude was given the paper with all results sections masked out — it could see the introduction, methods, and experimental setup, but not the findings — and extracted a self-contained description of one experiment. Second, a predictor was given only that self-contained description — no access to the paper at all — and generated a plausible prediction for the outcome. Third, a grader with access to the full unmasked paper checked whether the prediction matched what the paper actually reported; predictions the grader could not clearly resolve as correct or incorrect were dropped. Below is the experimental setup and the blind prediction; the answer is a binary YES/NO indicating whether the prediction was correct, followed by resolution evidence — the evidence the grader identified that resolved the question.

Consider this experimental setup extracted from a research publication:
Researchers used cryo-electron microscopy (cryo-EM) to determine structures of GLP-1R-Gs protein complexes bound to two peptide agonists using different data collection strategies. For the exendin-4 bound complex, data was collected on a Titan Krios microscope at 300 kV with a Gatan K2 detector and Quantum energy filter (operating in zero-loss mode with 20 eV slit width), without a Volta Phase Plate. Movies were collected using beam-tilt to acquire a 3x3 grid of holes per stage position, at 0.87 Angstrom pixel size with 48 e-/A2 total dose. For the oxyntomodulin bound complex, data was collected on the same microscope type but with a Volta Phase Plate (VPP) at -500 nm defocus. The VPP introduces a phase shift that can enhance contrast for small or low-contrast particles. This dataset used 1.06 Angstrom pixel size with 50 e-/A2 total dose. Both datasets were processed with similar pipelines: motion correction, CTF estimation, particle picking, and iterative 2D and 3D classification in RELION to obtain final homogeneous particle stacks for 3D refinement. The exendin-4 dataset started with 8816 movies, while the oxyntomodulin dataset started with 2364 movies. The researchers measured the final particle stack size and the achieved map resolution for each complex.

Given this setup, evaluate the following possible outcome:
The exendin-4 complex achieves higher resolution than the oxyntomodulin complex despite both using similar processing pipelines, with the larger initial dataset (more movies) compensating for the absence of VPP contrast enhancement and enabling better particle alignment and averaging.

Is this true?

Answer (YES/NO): NO